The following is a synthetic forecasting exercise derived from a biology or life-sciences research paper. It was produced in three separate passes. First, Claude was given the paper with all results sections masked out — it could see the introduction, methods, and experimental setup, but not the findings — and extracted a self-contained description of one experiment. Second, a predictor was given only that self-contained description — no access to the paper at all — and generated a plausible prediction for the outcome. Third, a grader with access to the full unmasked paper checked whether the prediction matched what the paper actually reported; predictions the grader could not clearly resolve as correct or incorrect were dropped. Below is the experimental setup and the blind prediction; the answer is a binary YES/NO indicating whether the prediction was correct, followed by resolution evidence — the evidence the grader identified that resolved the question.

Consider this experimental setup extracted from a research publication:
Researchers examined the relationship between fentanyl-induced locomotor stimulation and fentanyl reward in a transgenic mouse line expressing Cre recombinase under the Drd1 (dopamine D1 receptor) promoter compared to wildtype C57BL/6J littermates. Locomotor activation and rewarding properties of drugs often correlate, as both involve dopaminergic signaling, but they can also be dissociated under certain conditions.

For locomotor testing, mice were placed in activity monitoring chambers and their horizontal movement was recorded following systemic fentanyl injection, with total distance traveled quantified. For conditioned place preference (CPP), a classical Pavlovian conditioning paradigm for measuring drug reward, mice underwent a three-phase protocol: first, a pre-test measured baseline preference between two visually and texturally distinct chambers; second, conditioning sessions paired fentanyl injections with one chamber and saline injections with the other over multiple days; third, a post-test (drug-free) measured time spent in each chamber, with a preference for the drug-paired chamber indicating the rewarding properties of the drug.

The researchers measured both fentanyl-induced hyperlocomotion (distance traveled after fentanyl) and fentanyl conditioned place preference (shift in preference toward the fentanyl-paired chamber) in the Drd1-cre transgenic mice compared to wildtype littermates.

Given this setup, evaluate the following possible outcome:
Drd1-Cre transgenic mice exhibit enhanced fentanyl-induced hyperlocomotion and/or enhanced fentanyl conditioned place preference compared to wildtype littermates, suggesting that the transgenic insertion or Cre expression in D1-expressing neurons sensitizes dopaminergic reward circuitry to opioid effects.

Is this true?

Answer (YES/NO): NO